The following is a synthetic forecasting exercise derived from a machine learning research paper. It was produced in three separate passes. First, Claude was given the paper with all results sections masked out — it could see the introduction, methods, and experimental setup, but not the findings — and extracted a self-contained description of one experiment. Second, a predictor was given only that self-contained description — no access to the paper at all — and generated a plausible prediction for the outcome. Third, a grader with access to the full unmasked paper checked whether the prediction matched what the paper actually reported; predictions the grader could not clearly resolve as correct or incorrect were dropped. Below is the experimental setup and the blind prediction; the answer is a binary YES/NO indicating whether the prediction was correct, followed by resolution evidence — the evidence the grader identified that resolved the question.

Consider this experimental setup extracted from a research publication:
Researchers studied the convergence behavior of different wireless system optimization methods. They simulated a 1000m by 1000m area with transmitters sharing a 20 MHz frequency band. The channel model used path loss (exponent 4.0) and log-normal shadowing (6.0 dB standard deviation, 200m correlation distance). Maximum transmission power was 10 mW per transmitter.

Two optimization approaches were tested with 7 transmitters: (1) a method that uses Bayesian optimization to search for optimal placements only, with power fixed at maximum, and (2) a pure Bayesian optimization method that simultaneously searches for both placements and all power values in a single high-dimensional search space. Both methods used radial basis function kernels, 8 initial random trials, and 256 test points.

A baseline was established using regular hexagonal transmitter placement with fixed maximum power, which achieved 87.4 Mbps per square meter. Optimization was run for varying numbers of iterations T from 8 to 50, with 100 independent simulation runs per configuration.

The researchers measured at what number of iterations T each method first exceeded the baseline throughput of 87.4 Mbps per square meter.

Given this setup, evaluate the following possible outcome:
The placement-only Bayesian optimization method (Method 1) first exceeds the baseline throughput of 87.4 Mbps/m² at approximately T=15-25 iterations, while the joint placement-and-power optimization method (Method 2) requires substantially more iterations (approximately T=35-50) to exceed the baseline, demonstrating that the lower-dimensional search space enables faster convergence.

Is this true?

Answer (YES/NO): YES